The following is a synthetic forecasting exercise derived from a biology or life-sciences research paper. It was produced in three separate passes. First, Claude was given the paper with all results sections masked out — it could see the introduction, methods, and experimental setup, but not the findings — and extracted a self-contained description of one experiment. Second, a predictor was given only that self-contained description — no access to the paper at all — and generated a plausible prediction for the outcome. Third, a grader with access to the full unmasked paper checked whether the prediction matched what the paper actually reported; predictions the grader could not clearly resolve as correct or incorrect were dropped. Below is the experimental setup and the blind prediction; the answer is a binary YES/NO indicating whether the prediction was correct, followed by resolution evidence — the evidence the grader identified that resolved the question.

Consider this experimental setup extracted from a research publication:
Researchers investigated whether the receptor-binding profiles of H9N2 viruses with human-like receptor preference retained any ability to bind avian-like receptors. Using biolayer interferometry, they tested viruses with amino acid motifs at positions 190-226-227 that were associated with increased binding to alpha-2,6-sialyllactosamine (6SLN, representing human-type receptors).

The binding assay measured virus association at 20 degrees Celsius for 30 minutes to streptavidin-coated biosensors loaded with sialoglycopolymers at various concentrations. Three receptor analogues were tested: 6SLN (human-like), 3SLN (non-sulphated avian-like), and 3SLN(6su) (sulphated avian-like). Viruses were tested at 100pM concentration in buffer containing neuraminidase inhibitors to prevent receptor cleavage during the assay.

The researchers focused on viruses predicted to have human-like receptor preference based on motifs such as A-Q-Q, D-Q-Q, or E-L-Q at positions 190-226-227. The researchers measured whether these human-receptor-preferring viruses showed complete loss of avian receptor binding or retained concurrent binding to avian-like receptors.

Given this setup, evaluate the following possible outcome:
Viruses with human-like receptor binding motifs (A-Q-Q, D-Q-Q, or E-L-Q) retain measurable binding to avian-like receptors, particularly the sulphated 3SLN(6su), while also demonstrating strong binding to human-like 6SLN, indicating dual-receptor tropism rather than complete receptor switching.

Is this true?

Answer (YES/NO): YES